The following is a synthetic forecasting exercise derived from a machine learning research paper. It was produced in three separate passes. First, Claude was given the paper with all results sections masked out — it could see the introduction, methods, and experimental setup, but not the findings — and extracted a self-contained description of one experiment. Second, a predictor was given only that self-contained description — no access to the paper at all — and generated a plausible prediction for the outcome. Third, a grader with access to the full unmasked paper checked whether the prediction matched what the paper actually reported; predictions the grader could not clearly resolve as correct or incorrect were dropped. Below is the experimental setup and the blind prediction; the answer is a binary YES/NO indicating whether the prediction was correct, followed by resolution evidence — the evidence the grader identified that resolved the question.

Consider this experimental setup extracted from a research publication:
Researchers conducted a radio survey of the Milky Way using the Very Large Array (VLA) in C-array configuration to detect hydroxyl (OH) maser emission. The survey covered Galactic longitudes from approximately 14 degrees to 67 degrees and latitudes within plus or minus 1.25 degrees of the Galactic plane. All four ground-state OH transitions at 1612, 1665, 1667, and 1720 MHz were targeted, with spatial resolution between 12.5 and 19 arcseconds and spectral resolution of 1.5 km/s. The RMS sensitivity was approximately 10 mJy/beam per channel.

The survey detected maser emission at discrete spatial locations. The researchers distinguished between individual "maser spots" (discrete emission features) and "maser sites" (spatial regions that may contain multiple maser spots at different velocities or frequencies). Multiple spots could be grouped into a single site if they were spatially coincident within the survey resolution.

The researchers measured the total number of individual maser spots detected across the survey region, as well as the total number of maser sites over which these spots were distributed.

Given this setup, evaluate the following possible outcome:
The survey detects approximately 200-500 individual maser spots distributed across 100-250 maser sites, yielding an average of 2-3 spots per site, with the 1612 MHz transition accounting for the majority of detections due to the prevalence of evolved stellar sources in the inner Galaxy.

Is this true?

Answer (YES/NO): NO